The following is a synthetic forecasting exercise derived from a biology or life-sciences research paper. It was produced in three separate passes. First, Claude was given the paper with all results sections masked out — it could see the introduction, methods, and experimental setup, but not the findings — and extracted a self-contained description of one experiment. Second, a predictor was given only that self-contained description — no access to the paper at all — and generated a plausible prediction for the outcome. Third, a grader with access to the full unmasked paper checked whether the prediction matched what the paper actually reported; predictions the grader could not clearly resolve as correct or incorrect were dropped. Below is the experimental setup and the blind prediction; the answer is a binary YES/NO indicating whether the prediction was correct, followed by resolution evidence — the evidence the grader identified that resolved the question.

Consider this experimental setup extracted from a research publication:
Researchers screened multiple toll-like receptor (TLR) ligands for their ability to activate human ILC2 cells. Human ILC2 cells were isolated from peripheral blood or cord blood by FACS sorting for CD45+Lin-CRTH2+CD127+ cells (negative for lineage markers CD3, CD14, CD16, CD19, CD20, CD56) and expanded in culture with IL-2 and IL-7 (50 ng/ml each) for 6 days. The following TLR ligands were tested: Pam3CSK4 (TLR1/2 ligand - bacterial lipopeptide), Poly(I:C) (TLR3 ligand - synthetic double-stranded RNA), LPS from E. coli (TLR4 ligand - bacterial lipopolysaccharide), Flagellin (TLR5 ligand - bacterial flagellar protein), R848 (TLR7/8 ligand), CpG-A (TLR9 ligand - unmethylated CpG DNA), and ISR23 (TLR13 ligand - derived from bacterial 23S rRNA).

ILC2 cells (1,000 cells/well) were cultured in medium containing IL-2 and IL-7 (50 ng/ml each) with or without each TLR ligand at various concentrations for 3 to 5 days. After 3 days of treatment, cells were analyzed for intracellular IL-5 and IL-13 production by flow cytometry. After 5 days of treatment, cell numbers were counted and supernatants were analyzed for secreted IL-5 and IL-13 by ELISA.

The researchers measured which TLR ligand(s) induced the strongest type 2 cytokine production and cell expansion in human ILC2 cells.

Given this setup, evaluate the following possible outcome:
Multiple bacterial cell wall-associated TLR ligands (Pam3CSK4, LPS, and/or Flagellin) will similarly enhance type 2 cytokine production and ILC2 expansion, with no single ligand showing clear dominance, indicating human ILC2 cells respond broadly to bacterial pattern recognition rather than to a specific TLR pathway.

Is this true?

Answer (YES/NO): NO